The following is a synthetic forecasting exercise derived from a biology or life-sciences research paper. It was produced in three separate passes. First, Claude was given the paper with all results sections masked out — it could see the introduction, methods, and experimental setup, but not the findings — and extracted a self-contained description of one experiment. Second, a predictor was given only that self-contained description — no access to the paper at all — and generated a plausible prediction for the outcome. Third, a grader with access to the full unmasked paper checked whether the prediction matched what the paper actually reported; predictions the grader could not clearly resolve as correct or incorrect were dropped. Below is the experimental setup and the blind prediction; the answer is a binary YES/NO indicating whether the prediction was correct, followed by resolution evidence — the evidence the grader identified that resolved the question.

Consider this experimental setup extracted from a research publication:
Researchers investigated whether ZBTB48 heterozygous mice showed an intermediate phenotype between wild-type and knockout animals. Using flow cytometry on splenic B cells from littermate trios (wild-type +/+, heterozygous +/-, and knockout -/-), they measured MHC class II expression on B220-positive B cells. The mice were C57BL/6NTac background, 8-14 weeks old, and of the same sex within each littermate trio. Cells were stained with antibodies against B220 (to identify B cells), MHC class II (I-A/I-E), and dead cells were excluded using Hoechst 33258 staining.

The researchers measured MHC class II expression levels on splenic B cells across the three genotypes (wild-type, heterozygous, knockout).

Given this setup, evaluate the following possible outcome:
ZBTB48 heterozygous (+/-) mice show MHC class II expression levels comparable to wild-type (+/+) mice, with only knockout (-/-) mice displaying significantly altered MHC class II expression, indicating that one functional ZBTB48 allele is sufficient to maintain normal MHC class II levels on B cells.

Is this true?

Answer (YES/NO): YES